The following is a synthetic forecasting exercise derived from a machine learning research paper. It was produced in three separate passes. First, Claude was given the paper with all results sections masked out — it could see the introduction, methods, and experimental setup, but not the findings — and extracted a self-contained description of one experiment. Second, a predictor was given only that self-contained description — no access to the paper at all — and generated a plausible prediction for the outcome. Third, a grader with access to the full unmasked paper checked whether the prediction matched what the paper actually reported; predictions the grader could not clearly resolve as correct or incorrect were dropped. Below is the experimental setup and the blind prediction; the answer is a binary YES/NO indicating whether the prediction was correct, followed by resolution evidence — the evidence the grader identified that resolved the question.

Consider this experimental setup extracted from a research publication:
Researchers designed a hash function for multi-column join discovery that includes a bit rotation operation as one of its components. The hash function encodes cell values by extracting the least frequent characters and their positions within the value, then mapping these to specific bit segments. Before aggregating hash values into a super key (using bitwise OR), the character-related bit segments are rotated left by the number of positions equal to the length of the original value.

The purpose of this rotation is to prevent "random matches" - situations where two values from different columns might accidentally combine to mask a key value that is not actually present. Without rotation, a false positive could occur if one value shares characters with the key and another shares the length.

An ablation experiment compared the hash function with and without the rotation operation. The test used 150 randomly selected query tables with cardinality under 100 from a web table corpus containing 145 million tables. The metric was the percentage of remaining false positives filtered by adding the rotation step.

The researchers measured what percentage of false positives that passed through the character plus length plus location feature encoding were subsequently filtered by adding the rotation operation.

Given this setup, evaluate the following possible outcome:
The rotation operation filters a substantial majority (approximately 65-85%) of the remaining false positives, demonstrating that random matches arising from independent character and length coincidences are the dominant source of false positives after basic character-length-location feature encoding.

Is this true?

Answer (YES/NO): NO